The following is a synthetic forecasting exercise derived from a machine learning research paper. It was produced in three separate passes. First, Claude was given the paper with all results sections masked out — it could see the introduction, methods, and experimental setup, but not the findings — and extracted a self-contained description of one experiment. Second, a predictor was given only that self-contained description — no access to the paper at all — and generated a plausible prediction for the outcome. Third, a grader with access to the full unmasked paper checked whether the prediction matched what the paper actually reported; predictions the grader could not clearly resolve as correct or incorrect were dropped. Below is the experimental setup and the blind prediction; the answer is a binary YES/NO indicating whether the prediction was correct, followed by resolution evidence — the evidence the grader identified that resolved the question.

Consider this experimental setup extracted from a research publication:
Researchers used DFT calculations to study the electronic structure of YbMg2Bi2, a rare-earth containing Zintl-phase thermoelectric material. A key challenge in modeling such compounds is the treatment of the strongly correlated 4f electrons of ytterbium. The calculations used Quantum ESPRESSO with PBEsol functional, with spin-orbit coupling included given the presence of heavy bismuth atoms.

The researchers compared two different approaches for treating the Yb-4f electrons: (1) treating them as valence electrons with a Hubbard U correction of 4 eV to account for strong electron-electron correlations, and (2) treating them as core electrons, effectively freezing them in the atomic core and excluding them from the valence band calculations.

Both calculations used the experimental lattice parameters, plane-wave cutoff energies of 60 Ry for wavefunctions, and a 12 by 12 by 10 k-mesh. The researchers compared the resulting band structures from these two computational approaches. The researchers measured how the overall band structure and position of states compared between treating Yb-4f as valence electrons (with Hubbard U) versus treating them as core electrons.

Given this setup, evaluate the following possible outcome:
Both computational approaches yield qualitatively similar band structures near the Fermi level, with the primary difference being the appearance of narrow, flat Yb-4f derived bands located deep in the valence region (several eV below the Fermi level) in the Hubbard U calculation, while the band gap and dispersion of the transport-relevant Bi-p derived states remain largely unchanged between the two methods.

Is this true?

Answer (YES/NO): NO